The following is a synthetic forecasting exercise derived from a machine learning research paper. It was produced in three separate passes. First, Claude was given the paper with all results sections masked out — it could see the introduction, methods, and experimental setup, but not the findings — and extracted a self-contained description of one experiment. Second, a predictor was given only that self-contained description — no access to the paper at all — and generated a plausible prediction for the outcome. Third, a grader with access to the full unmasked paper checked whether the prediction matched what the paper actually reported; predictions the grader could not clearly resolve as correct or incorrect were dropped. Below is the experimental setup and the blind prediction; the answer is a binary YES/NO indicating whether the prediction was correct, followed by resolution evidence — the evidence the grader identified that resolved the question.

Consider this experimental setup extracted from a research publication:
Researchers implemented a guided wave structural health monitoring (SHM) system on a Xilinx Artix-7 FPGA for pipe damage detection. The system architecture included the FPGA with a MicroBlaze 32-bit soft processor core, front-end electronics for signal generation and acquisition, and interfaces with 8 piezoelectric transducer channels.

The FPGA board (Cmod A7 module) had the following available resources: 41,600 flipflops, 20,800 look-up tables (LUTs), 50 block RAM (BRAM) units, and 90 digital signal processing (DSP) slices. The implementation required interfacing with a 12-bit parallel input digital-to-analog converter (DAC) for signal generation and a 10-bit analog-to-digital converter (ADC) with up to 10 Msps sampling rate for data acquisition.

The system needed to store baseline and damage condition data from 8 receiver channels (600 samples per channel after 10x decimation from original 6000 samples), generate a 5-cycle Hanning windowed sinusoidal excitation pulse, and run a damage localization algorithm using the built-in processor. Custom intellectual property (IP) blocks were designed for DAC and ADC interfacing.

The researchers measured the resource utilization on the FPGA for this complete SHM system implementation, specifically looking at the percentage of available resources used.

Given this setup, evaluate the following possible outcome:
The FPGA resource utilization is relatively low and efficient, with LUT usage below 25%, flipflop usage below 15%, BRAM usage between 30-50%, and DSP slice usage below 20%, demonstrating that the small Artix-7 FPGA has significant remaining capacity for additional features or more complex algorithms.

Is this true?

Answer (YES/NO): NO